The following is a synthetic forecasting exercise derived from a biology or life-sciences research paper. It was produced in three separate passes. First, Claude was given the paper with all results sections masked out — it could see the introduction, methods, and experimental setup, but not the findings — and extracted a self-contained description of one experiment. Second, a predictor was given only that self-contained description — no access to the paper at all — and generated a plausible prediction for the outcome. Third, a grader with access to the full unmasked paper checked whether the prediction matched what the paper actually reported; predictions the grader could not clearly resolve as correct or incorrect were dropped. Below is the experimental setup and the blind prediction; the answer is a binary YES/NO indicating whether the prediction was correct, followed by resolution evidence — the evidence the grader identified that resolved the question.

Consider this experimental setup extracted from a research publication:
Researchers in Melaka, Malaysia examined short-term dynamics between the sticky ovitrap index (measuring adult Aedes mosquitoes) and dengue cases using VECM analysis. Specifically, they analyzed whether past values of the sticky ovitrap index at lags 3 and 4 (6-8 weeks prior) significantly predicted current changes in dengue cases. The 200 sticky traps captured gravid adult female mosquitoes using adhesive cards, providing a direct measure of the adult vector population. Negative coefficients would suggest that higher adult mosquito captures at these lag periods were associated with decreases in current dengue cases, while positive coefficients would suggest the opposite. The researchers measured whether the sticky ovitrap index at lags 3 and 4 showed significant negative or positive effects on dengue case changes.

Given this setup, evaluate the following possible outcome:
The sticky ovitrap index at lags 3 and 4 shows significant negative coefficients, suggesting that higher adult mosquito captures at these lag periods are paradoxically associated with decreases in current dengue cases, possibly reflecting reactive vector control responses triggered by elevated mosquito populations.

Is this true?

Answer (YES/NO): YES